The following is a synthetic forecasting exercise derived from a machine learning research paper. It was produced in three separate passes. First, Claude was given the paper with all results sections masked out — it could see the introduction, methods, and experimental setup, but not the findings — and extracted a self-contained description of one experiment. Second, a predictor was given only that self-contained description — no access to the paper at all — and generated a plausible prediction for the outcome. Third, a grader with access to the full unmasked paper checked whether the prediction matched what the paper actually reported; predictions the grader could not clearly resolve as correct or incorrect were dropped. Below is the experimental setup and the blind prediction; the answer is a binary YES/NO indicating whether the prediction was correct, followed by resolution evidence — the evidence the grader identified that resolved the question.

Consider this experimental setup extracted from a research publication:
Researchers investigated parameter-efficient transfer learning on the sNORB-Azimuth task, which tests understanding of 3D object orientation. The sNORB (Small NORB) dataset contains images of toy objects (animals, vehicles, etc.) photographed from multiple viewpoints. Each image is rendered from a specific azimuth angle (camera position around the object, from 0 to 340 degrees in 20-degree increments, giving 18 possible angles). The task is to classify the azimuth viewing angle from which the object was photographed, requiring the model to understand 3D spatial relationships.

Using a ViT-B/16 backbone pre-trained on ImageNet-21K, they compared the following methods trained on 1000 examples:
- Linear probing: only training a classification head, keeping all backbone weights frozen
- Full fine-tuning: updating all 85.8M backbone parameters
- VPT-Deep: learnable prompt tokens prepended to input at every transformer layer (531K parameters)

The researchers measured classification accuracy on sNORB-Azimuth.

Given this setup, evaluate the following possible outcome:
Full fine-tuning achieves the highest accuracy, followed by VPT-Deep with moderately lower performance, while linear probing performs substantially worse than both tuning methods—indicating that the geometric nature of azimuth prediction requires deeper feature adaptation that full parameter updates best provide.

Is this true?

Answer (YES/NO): NO